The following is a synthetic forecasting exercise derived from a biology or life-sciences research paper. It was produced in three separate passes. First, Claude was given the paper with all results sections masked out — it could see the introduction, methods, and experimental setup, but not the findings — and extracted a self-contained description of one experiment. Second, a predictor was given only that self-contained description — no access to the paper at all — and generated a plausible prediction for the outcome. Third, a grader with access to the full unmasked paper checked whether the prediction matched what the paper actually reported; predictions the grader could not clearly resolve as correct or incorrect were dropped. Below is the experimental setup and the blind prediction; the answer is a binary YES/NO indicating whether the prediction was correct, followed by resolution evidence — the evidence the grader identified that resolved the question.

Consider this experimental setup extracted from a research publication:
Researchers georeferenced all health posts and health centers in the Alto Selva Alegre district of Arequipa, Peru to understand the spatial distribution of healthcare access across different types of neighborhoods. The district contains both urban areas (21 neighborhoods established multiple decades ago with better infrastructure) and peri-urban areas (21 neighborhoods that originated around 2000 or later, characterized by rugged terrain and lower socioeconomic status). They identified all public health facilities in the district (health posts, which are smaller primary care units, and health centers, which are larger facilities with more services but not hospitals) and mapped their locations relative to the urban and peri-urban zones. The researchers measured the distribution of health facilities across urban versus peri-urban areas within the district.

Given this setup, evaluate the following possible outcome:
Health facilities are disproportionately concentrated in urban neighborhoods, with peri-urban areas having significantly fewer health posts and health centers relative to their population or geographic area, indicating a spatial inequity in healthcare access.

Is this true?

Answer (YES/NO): YES